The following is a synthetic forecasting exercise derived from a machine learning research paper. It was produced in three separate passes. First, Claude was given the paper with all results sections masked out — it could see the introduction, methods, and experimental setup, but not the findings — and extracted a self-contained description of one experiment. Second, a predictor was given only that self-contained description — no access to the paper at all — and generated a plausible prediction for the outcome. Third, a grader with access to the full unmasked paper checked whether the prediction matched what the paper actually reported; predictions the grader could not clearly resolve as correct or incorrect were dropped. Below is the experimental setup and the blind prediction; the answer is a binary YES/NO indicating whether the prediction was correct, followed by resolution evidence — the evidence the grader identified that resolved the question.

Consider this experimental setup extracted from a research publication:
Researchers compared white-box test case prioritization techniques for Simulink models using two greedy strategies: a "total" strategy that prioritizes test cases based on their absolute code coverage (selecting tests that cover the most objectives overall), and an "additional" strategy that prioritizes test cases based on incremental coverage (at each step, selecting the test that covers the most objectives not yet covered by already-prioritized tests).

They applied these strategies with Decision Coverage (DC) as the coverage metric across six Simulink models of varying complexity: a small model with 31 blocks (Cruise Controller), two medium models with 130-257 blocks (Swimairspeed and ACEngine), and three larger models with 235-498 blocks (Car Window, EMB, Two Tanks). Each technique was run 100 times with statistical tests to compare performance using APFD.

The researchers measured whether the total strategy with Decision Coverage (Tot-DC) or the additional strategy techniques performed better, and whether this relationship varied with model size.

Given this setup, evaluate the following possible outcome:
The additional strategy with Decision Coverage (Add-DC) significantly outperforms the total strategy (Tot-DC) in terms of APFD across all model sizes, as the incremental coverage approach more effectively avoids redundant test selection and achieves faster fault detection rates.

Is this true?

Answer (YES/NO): NO